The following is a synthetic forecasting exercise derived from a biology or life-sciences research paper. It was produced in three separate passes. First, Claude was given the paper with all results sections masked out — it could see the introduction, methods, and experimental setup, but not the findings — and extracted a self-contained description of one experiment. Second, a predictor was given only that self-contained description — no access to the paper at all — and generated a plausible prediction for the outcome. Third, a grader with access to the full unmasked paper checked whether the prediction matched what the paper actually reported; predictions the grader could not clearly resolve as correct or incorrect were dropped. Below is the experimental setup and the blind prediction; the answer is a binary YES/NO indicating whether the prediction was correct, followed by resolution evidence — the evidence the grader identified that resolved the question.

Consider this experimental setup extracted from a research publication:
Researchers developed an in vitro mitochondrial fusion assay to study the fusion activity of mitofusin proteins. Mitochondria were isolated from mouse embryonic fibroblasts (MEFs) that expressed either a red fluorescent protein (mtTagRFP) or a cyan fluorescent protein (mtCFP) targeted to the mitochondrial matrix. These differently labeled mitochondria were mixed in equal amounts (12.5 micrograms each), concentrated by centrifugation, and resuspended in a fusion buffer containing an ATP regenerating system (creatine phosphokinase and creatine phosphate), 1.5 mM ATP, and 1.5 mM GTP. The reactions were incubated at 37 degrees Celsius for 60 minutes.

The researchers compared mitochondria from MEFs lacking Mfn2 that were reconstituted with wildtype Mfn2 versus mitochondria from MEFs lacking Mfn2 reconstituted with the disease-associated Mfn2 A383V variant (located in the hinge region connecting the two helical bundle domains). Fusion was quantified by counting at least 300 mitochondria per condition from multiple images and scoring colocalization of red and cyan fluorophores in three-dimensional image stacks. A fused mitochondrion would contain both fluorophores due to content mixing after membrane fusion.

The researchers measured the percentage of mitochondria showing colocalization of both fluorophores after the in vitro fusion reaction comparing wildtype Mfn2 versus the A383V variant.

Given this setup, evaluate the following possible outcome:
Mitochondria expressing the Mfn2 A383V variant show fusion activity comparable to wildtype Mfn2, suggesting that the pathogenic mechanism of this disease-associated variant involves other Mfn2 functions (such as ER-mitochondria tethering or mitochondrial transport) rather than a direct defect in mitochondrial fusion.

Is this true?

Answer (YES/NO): NO